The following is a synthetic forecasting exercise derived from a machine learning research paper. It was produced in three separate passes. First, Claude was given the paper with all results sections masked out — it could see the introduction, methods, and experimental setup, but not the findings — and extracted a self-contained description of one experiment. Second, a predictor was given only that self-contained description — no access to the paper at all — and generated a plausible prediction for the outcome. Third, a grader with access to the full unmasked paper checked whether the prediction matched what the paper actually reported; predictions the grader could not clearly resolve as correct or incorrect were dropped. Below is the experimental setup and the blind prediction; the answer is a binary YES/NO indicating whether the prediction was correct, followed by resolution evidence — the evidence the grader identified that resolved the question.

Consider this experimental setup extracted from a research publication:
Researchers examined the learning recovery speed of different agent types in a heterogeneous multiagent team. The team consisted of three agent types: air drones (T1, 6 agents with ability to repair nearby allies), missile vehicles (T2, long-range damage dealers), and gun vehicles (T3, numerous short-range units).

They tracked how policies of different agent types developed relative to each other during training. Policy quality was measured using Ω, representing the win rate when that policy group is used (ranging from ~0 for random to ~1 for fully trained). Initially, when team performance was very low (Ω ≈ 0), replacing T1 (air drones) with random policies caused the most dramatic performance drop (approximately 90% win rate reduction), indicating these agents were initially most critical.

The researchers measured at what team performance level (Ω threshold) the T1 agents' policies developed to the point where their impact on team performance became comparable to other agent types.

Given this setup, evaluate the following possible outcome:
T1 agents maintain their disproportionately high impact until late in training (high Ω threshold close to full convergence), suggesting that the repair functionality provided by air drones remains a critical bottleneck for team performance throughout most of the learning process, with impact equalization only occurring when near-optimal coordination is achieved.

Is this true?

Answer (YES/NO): NO